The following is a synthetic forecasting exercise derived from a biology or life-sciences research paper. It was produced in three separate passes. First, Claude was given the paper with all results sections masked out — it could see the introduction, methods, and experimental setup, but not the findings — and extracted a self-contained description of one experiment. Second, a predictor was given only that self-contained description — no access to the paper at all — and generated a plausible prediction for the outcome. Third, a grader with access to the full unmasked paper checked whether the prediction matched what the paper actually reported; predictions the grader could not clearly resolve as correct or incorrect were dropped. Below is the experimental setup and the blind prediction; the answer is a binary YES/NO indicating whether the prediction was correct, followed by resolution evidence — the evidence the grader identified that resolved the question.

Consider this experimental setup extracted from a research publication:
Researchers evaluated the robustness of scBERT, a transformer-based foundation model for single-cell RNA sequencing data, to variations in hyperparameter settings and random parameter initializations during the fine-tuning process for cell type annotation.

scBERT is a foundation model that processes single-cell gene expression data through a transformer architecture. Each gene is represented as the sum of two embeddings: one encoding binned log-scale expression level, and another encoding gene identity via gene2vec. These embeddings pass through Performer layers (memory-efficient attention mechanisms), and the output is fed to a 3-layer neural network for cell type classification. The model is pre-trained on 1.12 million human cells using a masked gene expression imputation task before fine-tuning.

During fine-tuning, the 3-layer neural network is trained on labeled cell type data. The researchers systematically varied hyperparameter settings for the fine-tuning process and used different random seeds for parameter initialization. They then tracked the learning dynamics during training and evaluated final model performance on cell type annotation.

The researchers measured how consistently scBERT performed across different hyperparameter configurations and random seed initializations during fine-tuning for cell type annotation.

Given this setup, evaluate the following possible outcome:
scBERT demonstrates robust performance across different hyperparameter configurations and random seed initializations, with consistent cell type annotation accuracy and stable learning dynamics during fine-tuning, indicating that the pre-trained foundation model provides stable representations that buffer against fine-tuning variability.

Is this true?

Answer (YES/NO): NO